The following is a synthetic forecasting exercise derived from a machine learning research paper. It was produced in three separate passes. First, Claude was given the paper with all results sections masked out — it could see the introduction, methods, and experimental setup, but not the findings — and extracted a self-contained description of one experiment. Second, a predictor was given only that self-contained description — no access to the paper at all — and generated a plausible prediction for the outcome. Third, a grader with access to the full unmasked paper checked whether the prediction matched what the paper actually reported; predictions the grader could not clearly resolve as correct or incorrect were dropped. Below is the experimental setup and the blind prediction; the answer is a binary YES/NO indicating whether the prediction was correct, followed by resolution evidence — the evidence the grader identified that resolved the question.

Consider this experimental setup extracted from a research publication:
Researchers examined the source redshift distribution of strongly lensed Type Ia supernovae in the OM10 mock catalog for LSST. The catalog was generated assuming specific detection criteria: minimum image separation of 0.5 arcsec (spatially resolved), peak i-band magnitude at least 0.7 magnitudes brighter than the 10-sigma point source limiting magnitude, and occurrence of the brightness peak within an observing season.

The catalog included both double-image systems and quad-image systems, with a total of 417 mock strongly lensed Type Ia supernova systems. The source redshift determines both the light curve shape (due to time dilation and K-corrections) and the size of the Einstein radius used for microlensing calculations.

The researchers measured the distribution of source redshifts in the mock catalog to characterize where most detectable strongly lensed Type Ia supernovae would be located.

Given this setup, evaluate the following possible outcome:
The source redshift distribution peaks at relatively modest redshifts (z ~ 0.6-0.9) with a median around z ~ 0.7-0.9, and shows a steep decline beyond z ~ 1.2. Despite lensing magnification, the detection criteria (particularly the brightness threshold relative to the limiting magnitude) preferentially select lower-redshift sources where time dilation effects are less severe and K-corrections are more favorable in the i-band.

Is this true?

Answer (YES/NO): YES